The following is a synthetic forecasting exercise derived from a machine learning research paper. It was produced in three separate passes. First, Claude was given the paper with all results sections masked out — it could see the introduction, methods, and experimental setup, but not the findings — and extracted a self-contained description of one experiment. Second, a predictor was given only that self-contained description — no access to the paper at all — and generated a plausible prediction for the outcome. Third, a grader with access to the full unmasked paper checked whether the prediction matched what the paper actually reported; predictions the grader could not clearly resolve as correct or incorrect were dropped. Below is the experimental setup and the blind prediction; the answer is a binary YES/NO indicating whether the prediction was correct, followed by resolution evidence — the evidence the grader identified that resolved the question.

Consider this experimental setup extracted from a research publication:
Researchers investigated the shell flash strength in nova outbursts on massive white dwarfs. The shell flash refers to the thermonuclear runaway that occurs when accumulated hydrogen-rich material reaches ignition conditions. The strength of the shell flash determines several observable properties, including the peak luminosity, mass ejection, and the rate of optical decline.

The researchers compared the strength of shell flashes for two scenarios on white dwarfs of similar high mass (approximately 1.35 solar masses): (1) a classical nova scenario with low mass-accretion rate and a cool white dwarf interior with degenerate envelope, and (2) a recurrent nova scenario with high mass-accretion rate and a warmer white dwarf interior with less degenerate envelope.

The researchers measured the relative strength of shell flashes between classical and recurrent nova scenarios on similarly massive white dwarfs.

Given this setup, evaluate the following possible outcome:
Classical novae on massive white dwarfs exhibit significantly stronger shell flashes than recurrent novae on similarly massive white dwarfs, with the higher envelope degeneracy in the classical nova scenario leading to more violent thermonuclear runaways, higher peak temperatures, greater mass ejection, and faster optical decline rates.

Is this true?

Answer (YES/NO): YES